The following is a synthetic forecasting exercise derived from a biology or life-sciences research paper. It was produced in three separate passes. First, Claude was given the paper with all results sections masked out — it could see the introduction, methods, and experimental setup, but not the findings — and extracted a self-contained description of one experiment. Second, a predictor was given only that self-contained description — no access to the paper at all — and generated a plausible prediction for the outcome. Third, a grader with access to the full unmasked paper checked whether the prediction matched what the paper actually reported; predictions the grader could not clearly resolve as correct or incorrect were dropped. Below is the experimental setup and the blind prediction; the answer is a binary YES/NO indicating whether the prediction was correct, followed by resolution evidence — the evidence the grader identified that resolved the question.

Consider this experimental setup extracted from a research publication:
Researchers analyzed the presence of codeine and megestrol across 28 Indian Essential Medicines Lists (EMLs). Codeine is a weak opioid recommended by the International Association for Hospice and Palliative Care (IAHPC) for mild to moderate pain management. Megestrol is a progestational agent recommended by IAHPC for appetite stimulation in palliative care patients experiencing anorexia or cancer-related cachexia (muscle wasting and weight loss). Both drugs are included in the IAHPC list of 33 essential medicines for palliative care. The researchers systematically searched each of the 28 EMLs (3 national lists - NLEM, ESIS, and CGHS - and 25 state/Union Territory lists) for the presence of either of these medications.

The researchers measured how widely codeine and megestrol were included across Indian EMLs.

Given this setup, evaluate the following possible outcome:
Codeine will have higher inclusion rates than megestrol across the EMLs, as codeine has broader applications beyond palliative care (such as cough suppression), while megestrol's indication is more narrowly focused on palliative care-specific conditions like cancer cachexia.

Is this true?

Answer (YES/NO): NO